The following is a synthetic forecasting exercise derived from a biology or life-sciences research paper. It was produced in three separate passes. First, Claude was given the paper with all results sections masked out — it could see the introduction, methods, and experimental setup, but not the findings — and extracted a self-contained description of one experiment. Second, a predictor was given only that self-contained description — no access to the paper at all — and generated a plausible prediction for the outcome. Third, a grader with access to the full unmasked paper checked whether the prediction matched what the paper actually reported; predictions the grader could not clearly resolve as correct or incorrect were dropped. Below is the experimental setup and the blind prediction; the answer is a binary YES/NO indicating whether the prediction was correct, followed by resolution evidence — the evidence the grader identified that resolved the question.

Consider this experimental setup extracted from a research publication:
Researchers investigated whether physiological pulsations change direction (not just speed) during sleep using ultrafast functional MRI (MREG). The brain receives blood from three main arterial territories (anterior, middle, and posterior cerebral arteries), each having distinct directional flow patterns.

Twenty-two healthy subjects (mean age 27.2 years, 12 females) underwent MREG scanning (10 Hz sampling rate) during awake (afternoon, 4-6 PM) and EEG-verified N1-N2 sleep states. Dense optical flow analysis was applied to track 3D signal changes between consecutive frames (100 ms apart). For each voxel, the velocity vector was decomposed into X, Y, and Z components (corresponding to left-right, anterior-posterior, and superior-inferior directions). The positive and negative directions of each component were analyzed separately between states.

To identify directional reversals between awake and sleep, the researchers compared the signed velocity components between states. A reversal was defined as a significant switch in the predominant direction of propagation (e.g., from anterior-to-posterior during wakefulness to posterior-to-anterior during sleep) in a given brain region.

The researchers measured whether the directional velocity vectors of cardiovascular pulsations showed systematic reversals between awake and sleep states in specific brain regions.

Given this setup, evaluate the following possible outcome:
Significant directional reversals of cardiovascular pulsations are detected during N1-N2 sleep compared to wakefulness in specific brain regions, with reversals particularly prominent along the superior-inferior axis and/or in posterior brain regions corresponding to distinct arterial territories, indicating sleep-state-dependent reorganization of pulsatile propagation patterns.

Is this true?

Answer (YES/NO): NO